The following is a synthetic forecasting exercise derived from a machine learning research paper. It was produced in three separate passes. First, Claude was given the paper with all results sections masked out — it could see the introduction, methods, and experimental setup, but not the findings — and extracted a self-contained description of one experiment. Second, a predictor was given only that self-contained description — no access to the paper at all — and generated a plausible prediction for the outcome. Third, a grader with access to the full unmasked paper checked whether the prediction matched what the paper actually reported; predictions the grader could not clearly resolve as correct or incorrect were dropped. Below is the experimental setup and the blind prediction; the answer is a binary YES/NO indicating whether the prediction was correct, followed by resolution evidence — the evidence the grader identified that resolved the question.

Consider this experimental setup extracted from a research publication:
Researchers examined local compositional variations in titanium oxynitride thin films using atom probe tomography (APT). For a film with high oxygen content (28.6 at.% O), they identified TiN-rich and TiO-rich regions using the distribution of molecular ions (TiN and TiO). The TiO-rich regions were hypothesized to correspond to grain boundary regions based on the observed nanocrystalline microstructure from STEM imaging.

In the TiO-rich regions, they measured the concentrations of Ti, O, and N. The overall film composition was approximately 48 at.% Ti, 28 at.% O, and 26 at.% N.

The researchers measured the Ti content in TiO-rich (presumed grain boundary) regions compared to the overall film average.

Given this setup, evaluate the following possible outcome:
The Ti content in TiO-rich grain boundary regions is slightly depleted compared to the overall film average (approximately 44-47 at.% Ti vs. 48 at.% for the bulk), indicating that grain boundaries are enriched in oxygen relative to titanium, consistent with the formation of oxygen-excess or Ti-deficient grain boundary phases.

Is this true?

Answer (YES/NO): YES